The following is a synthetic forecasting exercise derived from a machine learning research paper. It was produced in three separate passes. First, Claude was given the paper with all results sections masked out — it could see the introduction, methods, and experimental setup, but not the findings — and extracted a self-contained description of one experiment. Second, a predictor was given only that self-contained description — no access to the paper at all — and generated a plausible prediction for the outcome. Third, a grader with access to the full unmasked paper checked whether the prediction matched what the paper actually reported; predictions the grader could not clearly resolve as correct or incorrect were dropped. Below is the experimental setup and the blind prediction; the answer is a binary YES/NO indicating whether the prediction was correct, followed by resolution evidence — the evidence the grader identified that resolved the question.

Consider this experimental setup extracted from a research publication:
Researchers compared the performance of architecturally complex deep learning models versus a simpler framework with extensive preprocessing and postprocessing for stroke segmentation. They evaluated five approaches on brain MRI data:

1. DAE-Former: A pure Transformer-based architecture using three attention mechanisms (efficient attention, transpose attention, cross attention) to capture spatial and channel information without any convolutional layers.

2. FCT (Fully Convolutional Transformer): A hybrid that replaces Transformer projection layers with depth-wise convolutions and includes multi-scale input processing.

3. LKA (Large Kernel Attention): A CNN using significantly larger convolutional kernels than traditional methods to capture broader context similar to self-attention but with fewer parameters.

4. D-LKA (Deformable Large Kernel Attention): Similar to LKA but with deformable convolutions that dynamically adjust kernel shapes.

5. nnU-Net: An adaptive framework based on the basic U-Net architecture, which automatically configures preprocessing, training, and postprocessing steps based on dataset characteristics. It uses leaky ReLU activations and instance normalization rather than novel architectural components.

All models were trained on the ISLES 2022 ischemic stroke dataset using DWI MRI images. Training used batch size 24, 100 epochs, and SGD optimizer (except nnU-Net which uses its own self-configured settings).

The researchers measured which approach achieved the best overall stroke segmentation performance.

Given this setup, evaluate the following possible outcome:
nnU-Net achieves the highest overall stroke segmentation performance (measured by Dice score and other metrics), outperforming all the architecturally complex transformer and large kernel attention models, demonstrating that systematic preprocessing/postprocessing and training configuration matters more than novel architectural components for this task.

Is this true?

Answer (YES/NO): YES